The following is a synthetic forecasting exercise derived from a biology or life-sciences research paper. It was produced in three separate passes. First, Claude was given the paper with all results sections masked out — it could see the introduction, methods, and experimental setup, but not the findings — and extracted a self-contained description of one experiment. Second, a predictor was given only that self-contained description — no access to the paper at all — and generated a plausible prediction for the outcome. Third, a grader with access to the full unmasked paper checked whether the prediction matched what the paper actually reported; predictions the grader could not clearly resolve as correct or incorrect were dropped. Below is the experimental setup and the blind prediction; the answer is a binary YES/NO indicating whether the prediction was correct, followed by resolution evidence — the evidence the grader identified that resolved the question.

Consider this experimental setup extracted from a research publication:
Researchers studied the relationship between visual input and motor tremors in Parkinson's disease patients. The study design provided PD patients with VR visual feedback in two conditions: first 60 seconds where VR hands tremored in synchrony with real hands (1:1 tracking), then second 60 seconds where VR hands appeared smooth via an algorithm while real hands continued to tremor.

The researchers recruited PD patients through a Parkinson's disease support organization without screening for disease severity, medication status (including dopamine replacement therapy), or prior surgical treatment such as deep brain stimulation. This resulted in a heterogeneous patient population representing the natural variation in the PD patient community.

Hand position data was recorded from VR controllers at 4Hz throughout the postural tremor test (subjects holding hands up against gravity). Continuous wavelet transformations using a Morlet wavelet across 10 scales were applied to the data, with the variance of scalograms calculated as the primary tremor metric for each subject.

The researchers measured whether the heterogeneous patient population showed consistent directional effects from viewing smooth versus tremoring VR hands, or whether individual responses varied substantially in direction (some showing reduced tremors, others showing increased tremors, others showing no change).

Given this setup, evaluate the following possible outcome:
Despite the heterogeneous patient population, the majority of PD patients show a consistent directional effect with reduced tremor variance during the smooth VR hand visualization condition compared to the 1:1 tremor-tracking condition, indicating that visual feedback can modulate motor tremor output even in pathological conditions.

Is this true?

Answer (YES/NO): YES